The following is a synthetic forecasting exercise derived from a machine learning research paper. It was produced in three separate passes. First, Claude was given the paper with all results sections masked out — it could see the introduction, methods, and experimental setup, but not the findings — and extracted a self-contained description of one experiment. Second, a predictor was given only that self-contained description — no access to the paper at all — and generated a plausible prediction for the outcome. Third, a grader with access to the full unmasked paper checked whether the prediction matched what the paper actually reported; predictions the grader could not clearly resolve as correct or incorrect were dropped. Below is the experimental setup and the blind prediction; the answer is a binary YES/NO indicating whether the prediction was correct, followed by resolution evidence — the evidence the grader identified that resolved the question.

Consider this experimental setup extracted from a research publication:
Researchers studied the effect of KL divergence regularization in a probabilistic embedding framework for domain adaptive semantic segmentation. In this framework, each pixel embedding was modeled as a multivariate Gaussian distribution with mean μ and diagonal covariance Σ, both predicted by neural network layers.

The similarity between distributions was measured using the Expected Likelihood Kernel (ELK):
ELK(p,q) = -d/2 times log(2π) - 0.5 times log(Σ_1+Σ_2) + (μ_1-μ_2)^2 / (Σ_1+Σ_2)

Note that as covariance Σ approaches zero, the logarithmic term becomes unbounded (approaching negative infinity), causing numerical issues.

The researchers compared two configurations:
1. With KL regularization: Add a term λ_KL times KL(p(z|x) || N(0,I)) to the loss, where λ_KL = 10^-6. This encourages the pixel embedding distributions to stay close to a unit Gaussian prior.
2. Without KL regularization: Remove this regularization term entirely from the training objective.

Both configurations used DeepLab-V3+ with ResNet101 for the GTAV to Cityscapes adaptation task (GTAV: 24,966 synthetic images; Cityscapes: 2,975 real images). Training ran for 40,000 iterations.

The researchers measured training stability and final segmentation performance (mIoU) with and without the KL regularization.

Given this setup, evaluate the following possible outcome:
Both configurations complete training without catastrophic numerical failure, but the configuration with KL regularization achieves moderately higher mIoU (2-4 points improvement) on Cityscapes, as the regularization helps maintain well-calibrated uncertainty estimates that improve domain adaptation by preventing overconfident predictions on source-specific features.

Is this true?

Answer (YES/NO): YES